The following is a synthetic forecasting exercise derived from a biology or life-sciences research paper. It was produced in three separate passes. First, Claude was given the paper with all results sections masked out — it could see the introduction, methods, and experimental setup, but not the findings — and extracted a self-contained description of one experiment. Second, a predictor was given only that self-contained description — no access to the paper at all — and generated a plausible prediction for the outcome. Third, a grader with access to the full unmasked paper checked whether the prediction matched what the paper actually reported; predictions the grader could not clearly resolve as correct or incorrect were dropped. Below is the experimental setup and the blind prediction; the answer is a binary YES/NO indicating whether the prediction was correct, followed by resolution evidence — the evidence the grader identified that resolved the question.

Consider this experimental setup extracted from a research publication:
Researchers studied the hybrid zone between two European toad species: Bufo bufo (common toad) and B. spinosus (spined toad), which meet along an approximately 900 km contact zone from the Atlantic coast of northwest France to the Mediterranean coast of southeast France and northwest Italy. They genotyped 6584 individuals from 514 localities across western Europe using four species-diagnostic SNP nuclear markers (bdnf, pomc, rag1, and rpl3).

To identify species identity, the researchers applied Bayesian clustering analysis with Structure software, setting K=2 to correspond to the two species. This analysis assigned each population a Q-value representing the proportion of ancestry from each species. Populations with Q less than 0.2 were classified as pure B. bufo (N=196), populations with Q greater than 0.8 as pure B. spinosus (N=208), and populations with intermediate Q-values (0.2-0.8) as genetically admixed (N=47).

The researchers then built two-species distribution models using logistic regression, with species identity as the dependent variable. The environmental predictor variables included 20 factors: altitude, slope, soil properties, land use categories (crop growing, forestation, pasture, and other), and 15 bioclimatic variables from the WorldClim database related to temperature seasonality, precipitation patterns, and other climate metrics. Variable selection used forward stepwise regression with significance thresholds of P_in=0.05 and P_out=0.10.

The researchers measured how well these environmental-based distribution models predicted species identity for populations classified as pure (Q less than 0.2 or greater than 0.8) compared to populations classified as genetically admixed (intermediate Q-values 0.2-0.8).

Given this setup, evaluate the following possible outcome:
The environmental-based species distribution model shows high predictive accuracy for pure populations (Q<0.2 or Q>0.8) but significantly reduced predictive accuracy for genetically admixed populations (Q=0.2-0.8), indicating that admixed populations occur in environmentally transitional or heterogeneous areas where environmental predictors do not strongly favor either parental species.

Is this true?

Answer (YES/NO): YES